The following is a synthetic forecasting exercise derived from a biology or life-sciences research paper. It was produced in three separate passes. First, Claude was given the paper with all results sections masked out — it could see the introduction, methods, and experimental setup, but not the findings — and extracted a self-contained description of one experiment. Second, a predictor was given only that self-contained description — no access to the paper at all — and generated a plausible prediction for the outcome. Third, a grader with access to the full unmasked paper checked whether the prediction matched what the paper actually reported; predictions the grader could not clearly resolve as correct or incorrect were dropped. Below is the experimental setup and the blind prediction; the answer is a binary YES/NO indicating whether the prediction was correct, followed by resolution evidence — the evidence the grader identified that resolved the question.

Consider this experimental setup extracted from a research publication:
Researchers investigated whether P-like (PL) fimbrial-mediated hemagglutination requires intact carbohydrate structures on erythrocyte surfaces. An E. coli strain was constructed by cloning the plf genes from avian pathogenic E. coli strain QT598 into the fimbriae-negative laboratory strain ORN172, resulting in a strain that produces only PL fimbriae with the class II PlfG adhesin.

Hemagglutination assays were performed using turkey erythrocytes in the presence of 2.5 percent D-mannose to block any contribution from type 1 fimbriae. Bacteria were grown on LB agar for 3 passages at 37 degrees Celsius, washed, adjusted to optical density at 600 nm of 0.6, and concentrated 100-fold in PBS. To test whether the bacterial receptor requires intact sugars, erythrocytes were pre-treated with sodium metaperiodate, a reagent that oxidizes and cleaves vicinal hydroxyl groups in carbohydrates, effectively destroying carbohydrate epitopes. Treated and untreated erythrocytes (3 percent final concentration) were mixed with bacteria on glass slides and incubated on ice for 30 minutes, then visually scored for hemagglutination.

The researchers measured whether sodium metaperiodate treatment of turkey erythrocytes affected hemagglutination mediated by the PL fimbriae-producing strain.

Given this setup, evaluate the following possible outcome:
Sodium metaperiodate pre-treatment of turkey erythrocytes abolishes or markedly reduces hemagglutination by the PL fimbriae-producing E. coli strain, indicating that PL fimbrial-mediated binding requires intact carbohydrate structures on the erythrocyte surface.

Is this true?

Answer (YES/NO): YES